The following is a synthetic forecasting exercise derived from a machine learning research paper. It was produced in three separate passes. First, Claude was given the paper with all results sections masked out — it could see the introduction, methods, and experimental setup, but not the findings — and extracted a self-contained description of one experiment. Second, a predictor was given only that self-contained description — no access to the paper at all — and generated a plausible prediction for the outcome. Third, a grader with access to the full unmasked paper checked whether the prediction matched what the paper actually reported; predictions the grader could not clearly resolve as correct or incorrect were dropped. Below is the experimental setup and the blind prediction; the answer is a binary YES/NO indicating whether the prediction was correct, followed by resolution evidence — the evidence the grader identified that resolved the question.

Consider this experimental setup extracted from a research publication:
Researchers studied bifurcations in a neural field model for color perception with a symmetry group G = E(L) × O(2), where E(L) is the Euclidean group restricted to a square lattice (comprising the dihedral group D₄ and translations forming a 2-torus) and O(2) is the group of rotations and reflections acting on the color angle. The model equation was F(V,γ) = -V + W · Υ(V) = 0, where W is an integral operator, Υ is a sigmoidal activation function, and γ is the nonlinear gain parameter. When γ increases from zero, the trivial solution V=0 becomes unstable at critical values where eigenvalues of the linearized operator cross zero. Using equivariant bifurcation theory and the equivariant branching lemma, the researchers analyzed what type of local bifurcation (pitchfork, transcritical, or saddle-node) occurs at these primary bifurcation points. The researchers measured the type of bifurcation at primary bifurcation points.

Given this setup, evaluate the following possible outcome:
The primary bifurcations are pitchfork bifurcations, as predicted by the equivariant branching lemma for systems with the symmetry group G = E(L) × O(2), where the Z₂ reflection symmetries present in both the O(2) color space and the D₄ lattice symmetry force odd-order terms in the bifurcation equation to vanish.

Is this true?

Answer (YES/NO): YES